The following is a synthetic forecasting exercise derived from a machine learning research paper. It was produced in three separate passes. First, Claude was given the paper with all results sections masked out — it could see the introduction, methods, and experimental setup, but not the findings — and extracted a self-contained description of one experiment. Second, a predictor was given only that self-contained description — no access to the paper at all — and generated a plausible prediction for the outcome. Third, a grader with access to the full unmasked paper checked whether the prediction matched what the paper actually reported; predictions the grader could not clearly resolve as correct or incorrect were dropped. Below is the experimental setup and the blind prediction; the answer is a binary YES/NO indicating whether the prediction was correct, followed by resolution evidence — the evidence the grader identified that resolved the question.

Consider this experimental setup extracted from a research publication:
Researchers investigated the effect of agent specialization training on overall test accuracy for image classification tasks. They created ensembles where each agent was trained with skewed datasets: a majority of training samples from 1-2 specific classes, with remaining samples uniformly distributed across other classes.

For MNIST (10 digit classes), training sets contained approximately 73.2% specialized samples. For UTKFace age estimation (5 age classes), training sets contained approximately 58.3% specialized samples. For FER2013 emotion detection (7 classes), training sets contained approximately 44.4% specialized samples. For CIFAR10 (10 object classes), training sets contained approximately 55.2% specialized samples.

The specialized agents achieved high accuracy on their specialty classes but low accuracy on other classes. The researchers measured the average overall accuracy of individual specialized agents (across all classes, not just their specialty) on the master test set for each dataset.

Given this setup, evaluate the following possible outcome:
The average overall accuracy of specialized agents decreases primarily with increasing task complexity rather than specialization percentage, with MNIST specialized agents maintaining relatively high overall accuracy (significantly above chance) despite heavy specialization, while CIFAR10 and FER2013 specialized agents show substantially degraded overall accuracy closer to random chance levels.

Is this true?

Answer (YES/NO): NO